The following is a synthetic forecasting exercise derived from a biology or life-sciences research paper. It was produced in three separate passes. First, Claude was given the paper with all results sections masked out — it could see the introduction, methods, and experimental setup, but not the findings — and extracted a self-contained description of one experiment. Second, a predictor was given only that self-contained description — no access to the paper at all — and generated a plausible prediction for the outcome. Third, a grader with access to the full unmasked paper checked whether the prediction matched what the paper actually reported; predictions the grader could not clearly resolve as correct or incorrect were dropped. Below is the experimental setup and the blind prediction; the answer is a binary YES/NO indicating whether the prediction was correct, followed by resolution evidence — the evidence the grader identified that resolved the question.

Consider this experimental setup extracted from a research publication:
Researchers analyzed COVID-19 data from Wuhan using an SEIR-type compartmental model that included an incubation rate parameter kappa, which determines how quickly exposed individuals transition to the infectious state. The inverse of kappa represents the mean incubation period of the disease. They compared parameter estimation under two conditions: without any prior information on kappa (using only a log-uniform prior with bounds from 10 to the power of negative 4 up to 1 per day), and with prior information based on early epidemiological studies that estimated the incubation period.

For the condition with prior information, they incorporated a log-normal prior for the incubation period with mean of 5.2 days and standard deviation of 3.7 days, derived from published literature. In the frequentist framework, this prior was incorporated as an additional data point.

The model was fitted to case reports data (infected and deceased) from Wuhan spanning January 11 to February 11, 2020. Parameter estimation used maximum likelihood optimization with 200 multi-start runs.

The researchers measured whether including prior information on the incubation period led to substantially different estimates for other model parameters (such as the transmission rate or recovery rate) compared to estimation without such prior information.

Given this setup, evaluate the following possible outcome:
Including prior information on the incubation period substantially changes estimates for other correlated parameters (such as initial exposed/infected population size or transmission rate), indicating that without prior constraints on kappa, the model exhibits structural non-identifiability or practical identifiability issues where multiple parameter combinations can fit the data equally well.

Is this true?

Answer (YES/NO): YES